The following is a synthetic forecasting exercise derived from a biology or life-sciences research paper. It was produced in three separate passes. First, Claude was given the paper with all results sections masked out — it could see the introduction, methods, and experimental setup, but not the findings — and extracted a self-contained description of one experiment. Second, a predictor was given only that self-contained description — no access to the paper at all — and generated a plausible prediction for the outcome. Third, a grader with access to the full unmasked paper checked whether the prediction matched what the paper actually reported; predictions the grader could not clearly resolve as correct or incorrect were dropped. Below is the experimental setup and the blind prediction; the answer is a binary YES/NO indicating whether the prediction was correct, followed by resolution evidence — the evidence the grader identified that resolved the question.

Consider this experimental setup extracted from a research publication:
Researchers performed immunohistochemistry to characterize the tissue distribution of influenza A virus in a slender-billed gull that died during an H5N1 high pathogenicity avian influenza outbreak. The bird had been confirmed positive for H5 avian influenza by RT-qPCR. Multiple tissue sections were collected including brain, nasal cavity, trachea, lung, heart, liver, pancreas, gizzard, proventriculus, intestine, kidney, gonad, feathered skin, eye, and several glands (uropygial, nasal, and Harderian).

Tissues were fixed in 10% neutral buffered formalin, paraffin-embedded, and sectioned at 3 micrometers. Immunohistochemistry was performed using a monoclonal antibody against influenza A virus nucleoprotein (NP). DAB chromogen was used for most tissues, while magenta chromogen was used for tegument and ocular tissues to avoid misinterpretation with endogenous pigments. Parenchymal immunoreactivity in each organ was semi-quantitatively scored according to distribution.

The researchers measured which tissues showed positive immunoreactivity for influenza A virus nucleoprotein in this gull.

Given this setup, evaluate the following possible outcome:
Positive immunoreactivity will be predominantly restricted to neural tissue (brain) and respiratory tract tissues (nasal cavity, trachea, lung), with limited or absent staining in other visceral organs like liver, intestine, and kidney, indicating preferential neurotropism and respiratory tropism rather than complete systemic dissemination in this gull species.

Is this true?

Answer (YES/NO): NO